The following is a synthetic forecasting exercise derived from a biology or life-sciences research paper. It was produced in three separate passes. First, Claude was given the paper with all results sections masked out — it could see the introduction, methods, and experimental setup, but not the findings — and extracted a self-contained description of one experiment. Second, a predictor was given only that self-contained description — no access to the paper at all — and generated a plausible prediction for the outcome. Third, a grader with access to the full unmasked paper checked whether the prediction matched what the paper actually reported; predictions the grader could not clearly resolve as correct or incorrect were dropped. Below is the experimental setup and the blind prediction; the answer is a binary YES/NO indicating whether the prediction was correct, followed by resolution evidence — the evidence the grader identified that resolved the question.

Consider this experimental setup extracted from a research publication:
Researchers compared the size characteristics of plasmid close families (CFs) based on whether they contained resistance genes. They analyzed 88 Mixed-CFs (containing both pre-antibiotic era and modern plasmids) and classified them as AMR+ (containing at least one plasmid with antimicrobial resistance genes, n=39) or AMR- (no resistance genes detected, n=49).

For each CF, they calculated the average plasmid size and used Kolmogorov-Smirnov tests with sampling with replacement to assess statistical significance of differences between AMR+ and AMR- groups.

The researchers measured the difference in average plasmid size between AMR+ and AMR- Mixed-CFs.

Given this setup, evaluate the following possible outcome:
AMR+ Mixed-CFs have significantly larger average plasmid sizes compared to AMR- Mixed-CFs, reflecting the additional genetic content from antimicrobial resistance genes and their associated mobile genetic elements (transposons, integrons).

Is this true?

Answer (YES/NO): YES